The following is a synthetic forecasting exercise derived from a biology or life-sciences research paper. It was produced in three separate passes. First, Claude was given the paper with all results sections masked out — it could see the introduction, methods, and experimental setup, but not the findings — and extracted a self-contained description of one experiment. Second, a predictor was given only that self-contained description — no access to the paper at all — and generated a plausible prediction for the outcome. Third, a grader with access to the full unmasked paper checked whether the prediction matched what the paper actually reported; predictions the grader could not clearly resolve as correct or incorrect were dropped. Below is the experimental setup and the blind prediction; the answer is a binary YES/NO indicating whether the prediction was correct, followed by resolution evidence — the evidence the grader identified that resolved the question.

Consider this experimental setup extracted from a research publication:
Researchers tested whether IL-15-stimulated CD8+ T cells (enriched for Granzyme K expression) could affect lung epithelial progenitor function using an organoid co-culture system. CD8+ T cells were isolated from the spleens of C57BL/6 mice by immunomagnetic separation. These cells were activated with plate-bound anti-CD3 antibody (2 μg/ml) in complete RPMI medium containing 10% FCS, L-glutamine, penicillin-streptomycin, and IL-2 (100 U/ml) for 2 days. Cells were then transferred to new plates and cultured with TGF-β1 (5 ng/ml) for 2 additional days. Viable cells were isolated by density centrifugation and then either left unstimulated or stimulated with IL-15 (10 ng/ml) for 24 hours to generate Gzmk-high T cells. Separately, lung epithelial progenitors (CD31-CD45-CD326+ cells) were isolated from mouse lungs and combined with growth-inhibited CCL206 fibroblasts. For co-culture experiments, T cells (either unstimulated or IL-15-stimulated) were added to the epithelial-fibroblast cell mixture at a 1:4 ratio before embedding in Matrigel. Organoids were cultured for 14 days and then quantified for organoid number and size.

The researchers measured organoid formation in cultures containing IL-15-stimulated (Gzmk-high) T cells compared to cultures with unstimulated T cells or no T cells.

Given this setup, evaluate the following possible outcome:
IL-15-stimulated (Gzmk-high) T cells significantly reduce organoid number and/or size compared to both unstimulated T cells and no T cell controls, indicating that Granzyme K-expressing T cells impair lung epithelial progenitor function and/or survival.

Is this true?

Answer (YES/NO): YES